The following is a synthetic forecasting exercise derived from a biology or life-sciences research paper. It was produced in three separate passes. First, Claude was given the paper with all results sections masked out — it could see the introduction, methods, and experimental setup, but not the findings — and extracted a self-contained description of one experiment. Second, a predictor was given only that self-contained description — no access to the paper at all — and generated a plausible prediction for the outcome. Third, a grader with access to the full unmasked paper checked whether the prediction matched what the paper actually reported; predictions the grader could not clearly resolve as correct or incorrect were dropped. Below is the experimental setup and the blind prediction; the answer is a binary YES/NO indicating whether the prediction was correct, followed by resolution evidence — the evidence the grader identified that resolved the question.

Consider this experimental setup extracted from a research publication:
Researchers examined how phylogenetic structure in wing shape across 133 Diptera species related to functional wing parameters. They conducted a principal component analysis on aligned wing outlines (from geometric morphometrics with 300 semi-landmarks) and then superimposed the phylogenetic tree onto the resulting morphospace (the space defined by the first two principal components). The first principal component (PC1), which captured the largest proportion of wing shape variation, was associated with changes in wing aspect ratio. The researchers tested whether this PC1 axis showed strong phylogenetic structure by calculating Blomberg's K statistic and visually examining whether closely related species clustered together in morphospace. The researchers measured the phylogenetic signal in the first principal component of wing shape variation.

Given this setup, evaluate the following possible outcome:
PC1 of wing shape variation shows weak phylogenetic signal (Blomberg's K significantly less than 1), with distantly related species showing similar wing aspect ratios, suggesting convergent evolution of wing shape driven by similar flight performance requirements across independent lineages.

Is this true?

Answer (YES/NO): NO